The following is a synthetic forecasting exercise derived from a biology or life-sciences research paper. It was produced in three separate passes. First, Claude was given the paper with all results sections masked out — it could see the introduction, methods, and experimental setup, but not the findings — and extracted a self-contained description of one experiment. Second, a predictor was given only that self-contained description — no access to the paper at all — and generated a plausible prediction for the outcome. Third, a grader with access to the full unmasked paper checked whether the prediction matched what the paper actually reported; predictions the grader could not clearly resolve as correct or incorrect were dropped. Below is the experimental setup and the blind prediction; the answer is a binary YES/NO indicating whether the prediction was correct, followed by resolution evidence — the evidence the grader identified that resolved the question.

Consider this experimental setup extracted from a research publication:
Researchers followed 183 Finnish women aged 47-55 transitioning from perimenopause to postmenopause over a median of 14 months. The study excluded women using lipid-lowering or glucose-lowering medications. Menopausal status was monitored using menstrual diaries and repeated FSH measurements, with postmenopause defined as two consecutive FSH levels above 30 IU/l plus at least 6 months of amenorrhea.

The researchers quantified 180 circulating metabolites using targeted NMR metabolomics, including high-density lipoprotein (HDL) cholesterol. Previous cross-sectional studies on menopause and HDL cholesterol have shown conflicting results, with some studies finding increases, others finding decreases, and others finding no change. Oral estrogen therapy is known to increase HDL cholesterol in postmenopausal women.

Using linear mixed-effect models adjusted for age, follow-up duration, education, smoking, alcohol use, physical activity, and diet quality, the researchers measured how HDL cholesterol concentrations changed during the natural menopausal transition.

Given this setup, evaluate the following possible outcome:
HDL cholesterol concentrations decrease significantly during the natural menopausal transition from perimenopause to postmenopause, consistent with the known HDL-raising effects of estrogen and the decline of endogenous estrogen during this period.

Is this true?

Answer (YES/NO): NO